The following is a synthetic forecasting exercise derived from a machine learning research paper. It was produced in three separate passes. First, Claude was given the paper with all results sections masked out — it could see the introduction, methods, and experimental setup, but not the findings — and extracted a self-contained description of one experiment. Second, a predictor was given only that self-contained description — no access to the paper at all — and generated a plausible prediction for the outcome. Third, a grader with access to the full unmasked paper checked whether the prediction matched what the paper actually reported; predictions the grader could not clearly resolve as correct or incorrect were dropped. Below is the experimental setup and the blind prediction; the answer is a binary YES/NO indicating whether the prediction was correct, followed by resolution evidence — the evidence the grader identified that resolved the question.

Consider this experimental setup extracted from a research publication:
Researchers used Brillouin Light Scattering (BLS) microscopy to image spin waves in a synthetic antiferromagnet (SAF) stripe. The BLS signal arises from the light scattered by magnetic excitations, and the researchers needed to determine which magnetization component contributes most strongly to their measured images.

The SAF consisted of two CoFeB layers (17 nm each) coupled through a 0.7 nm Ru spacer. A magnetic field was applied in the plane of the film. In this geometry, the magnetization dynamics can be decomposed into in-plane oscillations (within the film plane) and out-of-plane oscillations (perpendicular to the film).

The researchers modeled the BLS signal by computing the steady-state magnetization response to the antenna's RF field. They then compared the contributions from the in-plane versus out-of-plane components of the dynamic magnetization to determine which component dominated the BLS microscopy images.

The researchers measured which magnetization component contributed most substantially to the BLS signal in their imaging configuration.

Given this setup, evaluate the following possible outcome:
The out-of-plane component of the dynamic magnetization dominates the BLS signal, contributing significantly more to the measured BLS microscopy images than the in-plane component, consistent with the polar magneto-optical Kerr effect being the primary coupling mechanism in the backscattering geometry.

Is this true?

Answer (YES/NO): YES